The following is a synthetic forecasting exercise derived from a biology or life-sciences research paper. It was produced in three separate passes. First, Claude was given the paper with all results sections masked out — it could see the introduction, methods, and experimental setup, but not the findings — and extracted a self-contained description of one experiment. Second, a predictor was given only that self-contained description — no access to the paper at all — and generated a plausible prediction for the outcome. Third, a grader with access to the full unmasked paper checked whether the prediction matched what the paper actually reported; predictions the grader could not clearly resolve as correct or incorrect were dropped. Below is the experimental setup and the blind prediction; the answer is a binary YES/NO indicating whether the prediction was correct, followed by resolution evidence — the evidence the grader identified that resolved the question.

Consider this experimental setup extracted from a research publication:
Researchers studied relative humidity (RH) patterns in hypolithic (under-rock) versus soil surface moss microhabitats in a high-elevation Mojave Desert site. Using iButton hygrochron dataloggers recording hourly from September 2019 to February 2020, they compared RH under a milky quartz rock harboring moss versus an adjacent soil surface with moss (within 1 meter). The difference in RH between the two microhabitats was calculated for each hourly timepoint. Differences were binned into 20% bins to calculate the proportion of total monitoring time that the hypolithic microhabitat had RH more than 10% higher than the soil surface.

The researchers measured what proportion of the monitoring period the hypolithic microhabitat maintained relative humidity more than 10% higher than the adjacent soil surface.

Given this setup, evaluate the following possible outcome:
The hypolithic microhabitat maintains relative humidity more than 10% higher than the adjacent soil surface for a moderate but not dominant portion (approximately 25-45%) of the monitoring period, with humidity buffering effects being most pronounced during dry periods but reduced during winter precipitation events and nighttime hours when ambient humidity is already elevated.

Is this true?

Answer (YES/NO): NO